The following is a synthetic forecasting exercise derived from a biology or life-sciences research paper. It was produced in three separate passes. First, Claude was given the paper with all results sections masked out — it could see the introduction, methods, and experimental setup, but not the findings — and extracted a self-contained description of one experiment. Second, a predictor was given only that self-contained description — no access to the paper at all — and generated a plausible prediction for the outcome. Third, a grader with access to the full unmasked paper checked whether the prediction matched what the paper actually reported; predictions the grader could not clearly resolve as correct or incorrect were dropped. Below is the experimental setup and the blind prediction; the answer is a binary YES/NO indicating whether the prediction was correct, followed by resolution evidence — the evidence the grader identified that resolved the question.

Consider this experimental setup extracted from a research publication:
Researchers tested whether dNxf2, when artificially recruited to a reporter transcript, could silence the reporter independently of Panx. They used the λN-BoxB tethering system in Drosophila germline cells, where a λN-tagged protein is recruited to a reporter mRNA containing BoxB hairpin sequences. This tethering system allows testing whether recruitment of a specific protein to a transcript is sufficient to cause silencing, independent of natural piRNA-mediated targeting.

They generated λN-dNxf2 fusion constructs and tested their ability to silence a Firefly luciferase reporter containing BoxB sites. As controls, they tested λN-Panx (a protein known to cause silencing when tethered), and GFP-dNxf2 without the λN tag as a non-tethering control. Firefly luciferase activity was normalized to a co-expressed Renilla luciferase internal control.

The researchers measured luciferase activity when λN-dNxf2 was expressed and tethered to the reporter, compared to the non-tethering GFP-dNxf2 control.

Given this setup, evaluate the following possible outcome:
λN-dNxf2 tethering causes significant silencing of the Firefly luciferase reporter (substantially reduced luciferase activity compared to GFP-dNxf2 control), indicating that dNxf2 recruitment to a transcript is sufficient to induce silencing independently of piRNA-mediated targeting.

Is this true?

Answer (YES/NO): YES